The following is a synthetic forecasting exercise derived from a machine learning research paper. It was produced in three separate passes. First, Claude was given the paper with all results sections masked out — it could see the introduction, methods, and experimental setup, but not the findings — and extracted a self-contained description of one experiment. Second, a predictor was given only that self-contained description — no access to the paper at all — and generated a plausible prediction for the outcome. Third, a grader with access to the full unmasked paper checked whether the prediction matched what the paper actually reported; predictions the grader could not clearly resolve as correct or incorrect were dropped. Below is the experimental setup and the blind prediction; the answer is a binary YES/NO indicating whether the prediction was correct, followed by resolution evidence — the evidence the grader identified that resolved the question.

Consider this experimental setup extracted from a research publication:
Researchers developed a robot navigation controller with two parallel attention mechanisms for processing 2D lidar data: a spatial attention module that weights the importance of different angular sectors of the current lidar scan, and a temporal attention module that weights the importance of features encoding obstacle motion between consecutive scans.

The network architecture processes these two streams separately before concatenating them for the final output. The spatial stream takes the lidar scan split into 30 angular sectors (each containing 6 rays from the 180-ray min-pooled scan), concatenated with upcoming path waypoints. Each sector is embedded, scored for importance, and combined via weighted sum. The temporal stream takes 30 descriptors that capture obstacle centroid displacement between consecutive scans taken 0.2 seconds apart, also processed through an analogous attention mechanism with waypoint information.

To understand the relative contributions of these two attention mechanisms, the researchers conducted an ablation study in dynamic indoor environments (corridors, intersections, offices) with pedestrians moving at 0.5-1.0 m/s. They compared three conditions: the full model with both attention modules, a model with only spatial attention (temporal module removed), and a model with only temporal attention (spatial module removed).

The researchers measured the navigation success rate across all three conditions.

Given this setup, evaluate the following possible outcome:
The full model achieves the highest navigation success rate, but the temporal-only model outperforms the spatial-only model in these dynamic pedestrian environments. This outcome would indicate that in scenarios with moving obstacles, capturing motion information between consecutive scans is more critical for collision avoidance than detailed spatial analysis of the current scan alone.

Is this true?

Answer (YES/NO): NO